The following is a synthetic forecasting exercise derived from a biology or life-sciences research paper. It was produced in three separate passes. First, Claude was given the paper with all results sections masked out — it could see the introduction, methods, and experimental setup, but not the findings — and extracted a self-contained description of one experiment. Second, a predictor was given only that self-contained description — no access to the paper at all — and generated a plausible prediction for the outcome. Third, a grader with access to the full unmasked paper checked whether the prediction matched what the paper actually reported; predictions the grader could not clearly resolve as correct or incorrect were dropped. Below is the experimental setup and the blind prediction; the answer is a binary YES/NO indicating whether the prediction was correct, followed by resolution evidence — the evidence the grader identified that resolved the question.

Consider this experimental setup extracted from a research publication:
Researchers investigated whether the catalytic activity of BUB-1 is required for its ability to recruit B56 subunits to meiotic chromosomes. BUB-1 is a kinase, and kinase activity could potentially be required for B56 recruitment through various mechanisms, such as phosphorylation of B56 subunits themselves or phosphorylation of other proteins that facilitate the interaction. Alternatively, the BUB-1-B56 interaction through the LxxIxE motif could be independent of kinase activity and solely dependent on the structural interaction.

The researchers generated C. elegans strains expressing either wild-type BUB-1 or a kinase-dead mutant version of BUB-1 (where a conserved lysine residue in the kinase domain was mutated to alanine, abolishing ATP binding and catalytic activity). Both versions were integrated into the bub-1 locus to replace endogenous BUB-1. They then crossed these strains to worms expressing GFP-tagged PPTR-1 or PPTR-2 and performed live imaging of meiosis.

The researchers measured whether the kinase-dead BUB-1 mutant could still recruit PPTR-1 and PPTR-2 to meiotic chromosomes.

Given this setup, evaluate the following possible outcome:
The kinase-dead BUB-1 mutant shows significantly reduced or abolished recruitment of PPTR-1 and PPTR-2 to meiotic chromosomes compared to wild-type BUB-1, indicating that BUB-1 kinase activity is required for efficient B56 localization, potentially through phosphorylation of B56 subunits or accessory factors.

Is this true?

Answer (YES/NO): NO